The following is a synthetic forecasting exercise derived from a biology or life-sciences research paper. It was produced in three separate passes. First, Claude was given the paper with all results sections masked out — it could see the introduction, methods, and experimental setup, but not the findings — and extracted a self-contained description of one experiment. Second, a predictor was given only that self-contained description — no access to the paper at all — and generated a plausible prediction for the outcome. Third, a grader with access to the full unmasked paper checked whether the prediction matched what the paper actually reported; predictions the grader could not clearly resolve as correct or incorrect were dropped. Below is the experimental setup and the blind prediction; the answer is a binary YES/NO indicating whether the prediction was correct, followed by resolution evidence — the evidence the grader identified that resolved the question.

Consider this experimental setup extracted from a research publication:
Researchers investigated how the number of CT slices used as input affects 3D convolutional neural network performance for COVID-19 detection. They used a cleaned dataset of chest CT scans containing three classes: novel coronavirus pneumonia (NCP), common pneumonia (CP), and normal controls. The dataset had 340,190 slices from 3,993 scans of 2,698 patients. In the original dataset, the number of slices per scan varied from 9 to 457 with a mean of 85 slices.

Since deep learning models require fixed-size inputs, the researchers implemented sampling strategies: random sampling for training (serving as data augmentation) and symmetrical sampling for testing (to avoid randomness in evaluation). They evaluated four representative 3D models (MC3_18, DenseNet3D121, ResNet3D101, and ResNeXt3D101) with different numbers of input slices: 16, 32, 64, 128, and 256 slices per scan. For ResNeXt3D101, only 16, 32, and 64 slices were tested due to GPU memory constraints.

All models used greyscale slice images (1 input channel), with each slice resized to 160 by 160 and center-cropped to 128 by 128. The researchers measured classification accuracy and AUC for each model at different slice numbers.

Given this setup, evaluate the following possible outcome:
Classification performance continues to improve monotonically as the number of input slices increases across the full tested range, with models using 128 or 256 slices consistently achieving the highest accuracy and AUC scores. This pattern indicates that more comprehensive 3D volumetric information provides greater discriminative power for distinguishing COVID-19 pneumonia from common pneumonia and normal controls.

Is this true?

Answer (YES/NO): NO